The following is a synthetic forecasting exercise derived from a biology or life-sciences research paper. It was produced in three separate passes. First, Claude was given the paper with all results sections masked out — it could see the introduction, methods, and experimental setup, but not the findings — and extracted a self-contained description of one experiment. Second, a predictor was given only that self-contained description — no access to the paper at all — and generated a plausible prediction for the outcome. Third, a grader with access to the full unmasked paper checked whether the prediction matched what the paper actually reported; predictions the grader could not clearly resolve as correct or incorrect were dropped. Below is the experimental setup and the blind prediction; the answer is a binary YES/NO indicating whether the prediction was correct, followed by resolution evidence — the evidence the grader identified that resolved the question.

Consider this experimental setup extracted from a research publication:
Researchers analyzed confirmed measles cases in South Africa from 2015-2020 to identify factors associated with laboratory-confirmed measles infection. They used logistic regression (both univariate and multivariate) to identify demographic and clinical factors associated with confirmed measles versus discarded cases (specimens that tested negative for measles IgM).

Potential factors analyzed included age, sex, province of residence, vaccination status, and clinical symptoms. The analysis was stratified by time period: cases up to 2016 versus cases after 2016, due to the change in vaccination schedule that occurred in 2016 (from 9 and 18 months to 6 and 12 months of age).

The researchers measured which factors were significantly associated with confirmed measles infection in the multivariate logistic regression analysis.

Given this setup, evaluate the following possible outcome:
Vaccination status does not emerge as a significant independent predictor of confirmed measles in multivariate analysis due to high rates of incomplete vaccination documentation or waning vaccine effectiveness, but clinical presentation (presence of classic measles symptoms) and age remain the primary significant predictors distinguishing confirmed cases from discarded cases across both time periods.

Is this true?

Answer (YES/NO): NO